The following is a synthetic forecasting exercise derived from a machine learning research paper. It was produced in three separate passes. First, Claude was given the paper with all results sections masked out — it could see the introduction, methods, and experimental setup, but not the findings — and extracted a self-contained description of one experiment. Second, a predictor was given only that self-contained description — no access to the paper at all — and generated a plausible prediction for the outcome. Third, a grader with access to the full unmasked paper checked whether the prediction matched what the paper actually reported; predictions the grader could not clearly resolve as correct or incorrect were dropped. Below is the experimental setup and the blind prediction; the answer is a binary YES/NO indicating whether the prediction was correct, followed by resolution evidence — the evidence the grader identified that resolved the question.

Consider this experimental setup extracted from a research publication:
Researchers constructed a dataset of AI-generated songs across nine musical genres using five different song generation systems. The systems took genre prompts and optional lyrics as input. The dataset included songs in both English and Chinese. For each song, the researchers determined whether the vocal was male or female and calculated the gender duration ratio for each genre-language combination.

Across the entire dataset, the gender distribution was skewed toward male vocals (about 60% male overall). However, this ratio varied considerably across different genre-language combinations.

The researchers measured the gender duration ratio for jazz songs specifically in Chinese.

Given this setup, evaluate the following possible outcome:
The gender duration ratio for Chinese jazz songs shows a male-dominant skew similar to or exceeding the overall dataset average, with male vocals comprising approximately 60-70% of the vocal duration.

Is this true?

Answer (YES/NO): NO